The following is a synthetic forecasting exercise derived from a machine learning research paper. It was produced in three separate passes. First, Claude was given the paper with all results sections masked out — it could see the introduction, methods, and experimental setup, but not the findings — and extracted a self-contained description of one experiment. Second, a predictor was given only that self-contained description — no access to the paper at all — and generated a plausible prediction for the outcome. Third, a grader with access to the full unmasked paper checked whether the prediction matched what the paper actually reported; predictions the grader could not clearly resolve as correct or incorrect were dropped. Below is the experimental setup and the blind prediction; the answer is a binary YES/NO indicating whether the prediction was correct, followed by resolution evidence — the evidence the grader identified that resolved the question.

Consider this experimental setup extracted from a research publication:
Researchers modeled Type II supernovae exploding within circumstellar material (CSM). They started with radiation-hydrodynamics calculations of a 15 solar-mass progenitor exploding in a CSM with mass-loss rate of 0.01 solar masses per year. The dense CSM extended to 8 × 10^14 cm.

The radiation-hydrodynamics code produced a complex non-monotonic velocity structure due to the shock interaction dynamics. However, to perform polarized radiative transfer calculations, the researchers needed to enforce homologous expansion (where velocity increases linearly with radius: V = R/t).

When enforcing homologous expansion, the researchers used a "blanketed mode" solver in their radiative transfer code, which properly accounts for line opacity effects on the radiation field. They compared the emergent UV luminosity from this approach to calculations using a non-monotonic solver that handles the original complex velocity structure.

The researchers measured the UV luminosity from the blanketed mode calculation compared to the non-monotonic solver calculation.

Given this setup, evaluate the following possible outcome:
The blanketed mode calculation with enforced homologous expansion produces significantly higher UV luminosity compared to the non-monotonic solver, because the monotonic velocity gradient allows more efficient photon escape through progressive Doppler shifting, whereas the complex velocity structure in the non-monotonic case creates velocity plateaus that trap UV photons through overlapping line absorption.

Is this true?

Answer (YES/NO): NO